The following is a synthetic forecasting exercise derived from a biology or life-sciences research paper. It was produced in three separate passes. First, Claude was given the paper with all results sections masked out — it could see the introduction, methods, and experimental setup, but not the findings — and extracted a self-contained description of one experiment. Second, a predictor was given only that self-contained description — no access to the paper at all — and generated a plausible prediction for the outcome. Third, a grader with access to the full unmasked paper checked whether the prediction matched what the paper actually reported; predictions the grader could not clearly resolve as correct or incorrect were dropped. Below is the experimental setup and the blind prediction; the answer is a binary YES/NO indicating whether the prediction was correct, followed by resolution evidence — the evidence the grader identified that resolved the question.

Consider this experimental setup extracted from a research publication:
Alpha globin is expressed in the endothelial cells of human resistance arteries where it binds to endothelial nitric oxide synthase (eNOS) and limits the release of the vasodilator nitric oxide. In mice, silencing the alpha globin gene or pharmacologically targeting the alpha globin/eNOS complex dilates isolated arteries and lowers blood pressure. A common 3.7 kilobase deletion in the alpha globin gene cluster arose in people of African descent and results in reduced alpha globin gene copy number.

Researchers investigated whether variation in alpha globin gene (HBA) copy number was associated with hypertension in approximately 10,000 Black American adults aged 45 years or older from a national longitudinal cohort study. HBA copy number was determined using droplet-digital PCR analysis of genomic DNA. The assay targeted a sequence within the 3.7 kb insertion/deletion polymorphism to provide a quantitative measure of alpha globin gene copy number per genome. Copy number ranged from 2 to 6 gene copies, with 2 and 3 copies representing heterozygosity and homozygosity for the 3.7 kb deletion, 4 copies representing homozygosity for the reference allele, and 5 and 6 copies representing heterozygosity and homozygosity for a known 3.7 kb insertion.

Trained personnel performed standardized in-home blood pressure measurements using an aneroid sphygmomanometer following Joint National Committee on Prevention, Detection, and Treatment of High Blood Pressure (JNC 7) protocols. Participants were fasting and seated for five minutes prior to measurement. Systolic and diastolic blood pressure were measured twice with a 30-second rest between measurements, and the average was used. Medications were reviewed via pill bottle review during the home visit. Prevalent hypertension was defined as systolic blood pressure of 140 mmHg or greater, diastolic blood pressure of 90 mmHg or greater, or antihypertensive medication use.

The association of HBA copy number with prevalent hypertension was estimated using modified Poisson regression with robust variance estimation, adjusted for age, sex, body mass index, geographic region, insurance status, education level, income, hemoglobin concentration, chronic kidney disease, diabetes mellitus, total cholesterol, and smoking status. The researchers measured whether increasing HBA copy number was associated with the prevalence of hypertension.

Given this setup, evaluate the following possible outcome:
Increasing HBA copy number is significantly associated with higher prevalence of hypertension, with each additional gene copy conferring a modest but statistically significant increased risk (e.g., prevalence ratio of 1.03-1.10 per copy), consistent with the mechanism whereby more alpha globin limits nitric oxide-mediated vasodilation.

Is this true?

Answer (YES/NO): NO